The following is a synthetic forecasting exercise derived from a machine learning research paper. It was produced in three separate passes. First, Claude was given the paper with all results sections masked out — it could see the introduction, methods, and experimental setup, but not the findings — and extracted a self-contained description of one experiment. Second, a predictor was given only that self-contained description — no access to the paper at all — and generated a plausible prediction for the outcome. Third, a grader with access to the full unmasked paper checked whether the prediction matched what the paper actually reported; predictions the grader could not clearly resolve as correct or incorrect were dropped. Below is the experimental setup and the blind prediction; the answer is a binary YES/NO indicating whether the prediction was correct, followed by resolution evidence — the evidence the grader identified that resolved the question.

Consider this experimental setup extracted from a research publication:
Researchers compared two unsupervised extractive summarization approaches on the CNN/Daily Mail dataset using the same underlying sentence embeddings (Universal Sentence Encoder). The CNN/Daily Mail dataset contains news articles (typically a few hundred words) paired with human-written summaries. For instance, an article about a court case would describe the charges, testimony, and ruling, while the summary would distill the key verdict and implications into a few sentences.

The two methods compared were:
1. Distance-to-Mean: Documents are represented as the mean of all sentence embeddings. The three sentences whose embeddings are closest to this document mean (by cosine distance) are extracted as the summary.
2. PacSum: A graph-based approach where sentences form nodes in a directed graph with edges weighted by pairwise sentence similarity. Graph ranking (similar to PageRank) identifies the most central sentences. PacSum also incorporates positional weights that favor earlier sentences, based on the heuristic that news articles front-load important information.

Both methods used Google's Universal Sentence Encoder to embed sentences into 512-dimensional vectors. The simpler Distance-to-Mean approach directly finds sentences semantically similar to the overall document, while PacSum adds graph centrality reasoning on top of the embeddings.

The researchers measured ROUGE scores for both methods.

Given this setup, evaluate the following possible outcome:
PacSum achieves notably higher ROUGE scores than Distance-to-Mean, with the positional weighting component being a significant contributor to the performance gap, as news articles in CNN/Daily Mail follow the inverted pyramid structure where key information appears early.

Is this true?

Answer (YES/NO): NO